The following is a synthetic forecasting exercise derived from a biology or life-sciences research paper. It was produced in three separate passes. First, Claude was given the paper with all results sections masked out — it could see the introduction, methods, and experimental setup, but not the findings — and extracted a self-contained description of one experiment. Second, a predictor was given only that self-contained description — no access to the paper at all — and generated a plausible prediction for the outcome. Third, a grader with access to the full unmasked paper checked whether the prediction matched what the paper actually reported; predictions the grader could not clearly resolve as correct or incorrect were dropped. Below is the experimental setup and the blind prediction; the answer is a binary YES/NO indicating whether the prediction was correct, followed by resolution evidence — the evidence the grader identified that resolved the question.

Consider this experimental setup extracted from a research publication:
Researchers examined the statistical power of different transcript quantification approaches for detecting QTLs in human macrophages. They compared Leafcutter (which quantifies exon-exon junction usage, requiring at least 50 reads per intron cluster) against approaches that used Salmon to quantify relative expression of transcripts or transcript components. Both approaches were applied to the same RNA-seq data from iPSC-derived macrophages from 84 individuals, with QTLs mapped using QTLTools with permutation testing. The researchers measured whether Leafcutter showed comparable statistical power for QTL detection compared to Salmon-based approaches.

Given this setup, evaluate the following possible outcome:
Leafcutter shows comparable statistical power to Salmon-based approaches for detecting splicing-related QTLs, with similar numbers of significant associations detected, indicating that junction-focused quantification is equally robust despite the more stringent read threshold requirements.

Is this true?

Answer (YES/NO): NO